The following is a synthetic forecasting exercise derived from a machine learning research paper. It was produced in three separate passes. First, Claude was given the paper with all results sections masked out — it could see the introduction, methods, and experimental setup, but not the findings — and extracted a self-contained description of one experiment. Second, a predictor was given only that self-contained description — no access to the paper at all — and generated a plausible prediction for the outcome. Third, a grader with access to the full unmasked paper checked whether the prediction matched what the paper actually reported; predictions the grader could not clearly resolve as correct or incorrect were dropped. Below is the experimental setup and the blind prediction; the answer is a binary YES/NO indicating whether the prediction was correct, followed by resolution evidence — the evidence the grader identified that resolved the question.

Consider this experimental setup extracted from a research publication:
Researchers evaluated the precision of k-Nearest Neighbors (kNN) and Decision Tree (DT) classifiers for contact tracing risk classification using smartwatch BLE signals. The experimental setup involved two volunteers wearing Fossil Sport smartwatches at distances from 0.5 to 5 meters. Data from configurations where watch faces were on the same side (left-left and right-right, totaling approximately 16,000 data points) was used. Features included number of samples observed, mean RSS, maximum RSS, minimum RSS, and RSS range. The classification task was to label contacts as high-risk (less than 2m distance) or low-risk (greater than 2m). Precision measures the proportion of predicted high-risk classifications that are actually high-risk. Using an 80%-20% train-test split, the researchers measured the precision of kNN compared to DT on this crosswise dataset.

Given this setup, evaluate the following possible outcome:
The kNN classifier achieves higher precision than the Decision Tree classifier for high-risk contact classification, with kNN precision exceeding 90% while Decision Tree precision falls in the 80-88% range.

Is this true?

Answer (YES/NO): NO